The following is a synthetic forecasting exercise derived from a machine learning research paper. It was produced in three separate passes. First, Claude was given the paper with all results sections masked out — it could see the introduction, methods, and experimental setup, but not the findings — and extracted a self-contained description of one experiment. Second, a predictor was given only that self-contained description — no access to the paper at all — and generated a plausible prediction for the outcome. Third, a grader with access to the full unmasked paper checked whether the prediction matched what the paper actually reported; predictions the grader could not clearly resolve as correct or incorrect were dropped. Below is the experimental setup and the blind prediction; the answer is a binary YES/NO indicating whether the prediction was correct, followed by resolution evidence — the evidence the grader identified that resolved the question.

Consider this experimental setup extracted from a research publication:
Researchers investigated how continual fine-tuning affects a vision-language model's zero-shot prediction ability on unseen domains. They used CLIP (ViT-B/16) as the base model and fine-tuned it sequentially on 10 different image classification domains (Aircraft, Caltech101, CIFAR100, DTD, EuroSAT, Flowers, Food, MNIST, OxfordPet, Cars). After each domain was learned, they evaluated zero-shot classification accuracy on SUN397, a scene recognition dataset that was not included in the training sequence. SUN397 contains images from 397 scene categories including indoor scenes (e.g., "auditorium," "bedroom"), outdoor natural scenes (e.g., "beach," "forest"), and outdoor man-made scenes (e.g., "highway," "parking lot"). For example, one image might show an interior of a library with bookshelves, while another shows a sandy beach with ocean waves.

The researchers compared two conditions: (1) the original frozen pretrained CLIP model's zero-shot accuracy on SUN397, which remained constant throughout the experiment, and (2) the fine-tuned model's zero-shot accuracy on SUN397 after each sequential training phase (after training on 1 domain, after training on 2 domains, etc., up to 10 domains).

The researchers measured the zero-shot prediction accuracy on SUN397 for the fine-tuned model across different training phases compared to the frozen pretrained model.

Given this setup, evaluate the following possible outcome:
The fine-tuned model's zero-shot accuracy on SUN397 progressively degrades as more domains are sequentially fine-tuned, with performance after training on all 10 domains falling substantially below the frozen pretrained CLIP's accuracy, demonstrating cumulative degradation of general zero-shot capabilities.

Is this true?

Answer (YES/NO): NO